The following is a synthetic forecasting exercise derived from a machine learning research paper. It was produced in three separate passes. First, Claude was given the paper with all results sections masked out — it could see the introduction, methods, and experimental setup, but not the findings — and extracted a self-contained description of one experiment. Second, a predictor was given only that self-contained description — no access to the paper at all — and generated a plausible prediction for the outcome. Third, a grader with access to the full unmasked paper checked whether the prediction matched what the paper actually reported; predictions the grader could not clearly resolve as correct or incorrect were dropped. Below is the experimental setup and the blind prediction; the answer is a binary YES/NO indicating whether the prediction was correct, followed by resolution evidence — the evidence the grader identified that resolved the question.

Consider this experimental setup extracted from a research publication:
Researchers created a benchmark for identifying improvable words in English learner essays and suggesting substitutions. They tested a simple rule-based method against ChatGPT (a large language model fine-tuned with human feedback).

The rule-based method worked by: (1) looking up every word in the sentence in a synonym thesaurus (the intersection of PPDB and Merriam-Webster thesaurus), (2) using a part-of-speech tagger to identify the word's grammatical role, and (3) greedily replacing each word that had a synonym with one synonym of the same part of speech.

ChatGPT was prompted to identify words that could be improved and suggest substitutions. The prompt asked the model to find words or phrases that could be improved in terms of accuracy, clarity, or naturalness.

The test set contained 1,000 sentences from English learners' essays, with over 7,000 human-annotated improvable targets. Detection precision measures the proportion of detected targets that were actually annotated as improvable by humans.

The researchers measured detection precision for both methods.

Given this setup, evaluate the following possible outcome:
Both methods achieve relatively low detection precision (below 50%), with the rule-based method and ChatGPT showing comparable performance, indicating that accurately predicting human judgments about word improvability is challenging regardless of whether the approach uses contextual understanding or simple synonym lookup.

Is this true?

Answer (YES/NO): NO